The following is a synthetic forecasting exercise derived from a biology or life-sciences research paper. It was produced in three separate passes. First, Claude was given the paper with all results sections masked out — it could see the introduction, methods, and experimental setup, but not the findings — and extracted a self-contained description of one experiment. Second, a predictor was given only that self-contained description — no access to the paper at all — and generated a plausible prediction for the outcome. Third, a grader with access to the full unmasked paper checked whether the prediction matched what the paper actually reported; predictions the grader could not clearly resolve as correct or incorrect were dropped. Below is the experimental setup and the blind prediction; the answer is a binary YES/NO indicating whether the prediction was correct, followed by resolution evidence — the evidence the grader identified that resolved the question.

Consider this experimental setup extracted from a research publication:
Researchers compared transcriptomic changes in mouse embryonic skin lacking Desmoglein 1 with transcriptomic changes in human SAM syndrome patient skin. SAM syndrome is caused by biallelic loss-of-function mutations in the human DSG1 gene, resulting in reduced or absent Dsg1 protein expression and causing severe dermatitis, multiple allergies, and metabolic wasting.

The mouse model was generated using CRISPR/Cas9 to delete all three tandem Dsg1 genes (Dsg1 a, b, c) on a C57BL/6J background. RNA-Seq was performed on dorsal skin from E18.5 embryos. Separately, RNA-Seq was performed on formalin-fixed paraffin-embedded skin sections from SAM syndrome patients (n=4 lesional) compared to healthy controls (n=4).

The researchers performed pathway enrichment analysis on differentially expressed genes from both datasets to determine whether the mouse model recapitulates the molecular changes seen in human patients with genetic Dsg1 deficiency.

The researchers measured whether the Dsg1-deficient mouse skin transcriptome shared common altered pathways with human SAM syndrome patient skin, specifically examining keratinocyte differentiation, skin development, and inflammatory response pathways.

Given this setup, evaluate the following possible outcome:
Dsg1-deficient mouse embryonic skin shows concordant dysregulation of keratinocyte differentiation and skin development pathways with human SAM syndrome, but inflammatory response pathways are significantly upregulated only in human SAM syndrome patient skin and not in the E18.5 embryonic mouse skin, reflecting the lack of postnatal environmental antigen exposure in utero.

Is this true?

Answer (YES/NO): NO